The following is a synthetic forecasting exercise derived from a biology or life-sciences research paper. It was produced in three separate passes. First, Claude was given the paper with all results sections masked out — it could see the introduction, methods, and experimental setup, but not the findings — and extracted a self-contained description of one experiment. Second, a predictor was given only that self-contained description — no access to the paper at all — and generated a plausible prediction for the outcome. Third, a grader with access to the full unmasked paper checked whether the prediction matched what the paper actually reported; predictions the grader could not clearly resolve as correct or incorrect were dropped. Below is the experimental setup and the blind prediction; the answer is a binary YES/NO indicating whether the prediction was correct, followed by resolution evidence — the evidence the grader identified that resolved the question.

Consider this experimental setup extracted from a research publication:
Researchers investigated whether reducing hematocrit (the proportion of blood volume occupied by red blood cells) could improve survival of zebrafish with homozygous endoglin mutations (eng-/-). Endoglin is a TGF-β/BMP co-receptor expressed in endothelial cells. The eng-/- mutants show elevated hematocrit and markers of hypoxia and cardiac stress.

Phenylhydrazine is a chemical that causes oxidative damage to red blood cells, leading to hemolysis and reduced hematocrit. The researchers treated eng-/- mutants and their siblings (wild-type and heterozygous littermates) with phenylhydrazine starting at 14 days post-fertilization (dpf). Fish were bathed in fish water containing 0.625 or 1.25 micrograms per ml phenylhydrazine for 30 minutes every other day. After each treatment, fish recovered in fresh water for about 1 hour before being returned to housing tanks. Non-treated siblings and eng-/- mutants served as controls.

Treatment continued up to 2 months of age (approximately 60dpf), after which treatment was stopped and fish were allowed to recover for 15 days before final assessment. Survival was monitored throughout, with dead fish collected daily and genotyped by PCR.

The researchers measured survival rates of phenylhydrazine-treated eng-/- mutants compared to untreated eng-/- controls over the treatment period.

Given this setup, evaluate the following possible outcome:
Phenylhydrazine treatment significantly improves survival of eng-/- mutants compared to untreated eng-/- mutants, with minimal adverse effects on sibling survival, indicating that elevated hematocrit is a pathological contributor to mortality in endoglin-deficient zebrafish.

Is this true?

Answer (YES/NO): YES